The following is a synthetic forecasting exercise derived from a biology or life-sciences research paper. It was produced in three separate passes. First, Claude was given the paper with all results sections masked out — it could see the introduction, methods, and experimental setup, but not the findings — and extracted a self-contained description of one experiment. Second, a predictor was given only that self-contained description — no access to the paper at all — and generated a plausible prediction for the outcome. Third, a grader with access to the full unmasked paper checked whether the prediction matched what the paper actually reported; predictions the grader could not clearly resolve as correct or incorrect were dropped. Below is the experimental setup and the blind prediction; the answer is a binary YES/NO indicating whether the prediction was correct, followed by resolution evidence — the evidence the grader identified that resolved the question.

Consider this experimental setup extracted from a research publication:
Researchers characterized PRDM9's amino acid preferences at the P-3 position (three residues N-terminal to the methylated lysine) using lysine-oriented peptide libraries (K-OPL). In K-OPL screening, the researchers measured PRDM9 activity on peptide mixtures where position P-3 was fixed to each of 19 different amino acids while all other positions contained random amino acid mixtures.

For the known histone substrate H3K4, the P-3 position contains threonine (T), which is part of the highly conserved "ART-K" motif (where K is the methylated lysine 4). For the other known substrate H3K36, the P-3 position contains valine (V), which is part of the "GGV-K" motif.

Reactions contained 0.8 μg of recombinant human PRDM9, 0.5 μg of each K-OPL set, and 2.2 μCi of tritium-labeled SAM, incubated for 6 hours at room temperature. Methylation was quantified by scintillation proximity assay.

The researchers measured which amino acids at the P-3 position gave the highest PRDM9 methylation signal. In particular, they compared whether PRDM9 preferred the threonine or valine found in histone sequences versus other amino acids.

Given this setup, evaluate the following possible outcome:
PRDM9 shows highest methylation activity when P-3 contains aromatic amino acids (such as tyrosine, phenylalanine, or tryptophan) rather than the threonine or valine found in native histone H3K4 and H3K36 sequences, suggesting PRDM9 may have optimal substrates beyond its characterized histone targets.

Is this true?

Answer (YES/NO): NO